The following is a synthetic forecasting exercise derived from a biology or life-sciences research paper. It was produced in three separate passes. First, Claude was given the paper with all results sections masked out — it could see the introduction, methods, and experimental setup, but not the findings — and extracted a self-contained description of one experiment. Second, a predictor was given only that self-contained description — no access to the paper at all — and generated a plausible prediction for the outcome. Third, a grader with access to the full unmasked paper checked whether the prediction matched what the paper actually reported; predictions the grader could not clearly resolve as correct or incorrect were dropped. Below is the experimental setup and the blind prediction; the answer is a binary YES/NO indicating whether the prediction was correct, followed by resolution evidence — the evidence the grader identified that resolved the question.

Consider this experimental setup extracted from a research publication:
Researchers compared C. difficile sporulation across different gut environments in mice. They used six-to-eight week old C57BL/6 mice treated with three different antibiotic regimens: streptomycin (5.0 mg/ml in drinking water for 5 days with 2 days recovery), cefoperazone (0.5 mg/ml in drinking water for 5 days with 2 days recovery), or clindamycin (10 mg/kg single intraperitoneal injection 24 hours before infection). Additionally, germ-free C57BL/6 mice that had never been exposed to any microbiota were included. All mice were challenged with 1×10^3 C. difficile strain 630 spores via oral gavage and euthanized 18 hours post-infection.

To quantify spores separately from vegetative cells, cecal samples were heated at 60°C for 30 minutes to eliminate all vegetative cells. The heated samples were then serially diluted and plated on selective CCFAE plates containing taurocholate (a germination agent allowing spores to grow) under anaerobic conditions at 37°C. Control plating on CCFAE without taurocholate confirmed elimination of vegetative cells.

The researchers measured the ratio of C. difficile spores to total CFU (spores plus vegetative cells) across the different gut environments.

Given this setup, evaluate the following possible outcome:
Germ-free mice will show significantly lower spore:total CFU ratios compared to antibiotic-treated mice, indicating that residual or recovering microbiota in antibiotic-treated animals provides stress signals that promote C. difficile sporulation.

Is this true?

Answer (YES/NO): NO